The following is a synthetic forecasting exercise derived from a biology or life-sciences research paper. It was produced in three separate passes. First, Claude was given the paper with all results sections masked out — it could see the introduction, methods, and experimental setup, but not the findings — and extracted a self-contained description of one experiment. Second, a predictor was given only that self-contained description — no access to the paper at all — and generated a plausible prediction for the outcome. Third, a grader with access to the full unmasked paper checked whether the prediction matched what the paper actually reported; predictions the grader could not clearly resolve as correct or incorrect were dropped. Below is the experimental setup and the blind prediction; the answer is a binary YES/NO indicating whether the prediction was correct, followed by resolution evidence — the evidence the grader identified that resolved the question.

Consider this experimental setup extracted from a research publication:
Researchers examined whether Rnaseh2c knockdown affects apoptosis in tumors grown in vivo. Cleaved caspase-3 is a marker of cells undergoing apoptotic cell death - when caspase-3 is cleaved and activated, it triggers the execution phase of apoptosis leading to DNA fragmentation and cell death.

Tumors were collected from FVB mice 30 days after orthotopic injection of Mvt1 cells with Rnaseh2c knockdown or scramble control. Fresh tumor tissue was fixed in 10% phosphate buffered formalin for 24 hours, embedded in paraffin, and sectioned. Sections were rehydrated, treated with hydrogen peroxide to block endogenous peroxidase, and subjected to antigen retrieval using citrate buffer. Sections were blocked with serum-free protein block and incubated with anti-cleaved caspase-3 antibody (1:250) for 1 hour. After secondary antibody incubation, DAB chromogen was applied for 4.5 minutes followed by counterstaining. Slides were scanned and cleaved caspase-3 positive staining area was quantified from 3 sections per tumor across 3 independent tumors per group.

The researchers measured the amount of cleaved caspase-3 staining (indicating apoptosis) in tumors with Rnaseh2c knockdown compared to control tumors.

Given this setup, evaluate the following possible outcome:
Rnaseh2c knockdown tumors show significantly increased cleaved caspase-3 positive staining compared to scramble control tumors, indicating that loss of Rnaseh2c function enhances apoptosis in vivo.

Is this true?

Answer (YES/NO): NO